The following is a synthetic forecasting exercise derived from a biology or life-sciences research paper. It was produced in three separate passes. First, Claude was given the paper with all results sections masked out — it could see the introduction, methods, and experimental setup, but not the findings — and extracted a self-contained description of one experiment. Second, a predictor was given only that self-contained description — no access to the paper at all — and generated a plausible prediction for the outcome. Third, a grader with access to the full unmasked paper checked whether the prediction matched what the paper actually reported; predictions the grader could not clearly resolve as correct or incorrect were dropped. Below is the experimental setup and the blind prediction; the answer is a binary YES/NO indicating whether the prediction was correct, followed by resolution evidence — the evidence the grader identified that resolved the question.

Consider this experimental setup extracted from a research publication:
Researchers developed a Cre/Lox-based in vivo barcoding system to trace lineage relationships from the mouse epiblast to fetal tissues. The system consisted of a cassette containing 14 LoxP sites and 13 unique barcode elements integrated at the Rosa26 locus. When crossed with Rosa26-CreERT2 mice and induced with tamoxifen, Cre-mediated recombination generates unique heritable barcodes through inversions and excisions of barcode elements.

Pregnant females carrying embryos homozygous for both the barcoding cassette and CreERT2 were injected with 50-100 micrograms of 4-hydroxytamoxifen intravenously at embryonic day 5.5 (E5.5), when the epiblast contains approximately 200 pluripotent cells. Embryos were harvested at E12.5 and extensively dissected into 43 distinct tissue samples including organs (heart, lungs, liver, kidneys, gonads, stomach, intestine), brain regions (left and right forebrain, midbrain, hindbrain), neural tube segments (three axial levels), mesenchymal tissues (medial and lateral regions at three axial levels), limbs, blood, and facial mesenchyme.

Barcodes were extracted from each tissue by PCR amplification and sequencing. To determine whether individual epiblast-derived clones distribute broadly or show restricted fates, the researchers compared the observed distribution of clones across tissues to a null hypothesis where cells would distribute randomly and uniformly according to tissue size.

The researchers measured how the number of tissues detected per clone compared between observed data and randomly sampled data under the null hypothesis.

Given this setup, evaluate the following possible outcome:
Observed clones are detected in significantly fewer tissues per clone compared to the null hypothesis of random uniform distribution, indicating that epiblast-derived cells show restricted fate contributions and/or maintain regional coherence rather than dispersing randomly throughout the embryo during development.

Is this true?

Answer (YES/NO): YES